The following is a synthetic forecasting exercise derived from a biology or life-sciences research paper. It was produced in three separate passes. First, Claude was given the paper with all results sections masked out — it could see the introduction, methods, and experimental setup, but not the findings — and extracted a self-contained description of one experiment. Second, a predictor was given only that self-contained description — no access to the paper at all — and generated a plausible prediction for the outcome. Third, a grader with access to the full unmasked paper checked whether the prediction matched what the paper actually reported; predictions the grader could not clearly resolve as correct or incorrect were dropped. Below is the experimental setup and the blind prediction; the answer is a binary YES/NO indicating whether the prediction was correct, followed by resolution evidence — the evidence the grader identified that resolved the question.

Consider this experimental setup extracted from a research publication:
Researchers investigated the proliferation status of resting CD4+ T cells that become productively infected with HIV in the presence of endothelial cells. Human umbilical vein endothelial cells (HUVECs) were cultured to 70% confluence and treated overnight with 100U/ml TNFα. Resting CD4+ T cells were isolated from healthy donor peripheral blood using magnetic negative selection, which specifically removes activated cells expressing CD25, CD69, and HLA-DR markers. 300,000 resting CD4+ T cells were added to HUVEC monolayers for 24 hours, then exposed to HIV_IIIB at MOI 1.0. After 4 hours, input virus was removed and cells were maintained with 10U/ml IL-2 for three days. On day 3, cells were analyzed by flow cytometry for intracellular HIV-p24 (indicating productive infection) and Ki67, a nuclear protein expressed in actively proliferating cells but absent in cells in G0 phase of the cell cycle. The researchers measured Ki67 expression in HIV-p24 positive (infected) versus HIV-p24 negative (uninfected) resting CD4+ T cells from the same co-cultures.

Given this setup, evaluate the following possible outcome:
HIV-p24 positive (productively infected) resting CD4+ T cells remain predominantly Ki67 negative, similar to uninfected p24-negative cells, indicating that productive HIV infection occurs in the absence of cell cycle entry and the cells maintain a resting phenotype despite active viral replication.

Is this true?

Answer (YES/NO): NO